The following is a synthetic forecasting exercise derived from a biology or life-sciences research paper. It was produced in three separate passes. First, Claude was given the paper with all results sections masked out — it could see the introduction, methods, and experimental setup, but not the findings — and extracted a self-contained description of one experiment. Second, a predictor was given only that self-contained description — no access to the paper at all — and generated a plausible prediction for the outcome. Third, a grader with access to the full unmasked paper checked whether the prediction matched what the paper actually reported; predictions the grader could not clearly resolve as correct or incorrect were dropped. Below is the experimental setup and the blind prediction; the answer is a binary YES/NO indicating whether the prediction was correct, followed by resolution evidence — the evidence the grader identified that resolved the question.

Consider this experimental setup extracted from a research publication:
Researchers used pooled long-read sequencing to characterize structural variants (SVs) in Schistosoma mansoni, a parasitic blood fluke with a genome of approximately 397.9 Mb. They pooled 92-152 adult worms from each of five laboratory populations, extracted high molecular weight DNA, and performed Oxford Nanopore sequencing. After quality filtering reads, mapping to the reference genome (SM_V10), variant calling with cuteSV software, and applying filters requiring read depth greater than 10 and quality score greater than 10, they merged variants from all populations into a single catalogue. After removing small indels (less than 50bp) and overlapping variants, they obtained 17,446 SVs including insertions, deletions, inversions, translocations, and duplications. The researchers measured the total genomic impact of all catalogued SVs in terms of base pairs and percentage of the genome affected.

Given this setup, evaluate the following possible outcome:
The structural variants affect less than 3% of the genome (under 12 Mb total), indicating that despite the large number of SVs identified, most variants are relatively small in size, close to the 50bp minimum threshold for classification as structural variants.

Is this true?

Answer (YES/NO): NO